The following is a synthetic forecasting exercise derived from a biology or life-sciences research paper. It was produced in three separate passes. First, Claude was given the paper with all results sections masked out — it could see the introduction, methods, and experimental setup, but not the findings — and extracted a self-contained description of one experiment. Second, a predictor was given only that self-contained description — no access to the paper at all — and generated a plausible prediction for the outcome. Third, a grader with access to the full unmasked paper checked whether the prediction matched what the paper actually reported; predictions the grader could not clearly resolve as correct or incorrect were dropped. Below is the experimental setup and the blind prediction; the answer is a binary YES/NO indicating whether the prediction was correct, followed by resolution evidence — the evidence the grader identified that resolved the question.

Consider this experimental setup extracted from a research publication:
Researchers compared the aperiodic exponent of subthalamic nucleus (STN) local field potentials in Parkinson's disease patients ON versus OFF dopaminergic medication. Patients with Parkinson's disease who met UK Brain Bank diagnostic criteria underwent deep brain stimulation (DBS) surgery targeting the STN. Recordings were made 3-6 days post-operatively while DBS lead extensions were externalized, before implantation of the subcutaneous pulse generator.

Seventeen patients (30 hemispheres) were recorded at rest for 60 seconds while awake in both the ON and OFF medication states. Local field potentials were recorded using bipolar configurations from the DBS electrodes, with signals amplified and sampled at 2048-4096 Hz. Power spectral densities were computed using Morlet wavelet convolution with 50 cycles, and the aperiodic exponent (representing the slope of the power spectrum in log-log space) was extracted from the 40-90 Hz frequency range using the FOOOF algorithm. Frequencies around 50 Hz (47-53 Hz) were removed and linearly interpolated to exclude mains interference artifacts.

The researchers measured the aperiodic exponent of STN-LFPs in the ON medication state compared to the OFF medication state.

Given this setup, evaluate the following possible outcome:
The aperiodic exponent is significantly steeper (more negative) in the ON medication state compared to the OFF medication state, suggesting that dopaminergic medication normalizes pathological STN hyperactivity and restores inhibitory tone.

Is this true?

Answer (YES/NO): YES